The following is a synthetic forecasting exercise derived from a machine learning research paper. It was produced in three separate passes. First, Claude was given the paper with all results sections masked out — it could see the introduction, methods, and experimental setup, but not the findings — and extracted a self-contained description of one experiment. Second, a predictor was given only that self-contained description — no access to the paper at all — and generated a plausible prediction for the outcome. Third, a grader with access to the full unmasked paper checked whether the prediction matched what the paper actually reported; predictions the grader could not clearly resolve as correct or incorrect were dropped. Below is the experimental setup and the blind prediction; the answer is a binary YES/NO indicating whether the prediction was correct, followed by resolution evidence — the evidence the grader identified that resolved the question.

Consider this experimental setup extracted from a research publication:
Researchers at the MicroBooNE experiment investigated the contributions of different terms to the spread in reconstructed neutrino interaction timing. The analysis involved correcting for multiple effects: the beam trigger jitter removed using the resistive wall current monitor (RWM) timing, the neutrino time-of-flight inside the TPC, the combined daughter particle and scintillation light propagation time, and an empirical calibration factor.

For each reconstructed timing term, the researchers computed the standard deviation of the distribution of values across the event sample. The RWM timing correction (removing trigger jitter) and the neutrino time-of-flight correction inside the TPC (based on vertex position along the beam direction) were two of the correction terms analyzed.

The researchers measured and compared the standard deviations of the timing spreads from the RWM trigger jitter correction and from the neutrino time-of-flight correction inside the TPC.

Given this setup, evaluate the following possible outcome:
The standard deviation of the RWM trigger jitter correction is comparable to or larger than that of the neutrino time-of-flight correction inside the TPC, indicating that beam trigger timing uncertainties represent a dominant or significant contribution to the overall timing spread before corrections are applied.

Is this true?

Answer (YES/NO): YES